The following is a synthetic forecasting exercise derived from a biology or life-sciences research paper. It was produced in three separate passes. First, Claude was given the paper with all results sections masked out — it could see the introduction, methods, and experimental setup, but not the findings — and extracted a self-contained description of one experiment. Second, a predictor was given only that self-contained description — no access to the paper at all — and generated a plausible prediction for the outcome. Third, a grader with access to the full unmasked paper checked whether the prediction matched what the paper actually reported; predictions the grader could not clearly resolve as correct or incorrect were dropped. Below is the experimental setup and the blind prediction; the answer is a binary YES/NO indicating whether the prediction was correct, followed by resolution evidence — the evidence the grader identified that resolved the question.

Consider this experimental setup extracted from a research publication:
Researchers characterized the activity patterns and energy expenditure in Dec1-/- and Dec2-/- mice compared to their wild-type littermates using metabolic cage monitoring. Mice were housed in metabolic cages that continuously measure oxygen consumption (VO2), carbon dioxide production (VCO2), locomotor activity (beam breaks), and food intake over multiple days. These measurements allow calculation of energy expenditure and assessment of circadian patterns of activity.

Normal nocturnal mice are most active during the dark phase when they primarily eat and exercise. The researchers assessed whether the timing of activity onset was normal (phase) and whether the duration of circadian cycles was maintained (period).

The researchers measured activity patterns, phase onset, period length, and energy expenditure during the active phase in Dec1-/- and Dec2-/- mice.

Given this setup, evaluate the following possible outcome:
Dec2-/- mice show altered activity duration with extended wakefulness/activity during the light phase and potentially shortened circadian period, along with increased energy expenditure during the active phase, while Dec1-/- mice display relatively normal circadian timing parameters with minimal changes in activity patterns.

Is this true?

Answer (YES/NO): NO